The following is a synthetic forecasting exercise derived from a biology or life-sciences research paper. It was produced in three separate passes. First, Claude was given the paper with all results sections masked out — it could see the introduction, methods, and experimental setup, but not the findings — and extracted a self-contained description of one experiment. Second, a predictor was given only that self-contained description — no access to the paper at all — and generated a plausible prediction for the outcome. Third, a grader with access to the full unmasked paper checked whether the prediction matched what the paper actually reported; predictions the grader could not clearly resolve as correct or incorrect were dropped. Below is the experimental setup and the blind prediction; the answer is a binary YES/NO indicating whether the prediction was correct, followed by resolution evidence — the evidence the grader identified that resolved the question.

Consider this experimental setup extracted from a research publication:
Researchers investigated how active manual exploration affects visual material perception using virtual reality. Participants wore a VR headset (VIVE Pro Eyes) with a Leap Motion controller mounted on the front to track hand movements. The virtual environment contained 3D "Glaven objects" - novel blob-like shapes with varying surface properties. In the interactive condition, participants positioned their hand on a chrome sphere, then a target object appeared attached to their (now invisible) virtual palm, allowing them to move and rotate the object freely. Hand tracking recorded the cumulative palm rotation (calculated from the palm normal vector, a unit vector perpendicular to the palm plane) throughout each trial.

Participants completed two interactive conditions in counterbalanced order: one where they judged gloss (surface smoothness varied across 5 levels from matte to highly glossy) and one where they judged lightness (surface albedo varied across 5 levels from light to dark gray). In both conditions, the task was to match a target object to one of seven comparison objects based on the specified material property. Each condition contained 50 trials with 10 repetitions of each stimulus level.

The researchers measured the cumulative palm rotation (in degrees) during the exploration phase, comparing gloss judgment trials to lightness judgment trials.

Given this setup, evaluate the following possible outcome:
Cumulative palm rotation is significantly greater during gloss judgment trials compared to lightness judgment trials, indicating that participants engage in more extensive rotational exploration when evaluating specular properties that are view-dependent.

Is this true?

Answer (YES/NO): YES